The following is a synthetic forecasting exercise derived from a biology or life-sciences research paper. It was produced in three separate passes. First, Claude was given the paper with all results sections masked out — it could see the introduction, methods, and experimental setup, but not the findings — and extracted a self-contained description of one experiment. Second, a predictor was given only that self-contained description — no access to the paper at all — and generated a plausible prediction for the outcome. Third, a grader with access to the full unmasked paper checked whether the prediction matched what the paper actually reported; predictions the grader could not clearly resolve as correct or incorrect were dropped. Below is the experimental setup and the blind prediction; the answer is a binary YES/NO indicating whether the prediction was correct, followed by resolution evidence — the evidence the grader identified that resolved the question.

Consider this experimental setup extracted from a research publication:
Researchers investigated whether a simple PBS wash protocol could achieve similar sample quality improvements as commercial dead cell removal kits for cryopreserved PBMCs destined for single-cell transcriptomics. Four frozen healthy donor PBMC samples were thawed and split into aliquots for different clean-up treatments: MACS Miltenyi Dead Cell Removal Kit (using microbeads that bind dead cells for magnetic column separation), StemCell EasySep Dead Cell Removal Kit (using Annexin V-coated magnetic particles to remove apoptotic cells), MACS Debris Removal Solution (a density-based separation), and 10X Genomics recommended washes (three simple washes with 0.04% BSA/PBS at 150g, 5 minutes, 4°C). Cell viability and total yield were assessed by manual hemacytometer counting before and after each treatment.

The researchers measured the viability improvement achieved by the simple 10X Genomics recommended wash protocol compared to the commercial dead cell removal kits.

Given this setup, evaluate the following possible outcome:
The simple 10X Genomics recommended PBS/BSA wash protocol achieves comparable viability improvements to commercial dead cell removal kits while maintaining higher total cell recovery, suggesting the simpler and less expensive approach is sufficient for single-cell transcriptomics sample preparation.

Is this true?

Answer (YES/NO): NO